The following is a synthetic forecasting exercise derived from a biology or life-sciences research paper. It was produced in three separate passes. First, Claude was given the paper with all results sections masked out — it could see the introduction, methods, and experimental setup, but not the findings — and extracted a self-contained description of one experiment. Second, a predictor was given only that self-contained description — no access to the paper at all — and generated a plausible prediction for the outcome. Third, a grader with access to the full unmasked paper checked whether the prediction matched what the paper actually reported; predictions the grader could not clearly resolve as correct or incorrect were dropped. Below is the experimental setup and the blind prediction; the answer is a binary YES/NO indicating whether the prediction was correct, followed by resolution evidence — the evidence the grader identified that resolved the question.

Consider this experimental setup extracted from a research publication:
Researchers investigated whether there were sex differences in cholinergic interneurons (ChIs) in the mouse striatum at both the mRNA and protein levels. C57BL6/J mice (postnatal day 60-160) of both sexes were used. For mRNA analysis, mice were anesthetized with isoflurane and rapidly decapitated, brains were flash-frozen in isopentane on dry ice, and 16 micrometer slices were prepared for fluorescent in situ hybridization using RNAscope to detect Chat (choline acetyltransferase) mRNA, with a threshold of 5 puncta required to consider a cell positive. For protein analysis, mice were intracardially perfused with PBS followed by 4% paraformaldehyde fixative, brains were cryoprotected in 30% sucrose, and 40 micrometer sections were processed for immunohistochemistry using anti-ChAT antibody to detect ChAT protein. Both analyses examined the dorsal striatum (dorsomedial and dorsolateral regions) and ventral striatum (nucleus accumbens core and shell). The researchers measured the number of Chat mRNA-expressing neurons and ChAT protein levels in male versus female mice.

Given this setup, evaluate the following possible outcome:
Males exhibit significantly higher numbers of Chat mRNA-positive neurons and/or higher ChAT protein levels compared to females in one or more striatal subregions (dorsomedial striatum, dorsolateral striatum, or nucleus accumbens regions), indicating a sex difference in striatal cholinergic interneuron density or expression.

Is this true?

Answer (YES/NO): NO